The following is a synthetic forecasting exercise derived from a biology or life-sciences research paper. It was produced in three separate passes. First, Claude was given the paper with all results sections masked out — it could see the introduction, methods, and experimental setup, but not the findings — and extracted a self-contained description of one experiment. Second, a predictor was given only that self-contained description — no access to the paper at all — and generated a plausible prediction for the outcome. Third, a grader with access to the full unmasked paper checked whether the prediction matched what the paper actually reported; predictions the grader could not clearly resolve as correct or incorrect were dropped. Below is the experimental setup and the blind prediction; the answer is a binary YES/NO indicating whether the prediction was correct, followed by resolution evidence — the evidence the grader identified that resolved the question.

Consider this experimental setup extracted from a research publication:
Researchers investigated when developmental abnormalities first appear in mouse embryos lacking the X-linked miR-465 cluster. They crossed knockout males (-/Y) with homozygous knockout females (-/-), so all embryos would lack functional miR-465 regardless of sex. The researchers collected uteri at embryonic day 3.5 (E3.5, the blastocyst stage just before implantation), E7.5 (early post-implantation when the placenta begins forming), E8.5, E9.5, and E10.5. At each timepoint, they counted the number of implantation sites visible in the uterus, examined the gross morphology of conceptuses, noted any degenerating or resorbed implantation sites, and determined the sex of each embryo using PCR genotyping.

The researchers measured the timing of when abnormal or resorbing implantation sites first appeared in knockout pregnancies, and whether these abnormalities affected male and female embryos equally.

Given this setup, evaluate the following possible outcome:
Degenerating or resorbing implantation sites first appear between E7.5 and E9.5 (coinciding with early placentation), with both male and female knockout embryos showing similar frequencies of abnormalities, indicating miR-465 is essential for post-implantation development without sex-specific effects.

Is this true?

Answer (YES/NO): NO